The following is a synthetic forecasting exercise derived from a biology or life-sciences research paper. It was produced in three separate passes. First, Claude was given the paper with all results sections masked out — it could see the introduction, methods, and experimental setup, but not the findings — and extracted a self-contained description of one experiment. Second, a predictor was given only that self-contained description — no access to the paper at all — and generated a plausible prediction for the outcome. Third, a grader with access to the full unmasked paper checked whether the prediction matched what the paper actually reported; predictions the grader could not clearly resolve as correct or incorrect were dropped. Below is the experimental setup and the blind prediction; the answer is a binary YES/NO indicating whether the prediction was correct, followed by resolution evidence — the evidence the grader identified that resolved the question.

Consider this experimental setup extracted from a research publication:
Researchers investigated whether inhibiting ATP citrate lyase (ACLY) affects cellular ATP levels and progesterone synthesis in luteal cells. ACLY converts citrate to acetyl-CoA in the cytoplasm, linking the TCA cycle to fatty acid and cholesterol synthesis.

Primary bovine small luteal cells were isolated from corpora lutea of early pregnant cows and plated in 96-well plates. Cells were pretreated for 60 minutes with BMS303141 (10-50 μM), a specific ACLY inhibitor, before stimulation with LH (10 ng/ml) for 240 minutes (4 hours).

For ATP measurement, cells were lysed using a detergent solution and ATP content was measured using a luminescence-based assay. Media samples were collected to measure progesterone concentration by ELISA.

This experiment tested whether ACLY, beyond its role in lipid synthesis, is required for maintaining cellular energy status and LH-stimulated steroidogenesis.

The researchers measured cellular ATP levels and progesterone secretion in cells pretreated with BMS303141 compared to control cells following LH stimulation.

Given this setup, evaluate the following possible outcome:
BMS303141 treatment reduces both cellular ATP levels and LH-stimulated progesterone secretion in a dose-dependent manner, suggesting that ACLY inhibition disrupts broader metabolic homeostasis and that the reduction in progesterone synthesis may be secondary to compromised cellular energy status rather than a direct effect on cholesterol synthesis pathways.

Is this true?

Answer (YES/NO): YES